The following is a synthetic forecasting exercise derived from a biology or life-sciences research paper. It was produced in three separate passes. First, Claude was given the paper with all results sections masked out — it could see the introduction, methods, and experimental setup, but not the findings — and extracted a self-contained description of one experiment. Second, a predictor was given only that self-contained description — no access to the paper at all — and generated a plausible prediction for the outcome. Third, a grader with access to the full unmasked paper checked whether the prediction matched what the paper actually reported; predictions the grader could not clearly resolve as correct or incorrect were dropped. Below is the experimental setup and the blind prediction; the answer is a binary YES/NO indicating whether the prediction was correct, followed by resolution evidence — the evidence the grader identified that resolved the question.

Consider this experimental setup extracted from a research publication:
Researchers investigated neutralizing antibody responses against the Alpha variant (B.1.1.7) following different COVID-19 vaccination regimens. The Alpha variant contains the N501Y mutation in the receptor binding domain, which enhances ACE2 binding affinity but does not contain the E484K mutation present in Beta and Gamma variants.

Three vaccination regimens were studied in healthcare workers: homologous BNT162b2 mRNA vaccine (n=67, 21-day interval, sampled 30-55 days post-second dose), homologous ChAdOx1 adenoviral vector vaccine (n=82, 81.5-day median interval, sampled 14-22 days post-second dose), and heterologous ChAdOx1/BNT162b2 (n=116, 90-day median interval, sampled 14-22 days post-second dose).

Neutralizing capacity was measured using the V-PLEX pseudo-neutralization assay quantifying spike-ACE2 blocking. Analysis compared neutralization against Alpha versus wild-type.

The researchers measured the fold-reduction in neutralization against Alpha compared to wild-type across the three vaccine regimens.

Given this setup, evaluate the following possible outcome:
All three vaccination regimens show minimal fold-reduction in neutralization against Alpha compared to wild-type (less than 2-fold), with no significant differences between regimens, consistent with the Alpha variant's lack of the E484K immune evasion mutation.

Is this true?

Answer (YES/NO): NO